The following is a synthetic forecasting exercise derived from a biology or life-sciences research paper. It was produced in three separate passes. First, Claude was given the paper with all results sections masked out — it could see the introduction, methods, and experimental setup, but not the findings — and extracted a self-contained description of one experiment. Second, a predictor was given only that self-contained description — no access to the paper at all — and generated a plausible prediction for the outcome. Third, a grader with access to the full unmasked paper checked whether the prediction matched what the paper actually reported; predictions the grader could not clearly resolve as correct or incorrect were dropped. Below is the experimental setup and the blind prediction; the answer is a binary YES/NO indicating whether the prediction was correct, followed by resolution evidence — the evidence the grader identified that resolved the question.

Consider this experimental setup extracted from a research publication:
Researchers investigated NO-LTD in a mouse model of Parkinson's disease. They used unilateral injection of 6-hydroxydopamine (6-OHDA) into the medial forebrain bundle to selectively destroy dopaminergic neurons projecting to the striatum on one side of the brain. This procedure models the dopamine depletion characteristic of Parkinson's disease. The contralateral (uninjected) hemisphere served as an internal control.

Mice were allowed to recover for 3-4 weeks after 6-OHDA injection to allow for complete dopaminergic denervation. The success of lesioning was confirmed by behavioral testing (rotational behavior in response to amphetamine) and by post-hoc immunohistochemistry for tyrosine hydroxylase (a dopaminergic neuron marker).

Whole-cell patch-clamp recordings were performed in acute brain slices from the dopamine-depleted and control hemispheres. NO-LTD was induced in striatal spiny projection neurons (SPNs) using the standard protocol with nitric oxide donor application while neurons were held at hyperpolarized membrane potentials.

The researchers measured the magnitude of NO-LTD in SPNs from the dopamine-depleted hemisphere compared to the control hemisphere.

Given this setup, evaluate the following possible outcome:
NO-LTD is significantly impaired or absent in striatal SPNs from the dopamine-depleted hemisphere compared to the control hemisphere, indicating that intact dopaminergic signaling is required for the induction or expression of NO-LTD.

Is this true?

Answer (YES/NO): NO